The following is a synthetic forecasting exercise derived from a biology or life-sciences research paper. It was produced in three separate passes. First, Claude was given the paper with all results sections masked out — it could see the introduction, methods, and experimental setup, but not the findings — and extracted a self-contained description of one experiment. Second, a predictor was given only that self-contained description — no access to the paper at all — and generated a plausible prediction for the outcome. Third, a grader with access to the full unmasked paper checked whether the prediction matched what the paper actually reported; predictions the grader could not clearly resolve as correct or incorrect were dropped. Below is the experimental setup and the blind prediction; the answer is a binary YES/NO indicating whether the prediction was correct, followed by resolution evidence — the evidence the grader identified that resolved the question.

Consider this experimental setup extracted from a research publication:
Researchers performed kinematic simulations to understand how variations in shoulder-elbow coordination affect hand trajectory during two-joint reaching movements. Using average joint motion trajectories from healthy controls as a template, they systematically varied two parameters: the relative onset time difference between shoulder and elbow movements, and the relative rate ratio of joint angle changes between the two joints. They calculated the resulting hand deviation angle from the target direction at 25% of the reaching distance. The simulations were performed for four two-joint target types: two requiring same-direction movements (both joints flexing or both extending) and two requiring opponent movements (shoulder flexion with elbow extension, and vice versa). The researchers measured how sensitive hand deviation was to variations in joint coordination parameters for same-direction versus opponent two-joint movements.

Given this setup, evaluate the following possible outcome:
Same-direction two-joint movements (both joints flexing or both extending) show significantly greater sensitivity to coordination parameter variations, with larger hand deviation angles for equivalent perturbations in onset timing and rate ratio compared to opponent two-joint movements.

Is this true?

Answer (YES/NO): NO